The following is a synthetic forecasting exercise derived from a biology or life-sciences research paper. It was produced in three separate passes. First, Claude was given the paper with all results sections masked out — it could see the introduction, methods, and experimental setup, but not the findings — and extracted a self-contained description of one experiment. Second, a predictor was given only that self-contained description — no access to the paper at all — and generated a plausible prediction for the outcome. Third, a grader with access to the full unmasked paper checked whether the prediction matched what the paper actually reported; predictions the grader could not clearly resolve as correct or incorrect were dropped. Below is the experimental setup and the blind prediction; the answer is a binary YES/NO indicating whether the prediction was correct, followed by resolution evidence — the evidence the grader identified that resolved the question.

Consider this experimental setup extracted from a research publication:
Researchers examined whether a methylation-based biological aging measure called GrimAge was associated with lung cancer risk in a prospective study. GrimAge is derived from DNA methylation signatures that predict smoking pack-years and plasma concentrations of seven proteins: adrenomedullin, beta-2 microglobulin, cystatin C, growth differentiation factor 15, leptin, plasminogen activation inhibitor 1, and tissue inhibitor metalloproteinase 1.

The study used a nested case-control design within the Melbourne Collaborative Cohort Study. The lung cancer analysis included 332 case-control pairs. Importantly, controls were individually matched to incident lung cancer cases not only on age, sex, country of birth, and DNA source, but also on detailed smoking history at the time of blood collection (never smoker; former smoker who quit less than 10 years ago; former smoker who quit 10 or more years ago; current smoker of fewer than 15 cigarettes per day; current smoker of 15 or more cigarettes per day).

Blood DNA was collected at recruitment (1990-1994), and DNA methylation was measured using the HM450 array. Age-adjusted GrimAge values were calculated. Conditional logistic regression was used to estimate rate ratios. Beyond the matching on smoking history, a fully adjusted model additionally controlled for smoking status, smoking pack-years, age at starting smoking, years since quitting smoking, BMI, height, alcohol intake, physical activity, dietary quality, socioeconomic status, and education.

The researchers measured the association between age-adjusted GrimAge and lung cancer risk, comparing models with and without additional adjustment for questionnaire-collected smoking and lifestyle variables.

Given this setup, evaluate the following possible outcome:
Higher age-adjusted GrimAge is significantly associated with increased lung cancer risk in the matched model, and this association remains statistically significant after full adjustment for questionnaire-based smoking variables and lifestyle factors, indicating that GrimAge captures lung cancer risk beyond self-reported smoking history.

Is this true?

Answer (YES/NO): YES